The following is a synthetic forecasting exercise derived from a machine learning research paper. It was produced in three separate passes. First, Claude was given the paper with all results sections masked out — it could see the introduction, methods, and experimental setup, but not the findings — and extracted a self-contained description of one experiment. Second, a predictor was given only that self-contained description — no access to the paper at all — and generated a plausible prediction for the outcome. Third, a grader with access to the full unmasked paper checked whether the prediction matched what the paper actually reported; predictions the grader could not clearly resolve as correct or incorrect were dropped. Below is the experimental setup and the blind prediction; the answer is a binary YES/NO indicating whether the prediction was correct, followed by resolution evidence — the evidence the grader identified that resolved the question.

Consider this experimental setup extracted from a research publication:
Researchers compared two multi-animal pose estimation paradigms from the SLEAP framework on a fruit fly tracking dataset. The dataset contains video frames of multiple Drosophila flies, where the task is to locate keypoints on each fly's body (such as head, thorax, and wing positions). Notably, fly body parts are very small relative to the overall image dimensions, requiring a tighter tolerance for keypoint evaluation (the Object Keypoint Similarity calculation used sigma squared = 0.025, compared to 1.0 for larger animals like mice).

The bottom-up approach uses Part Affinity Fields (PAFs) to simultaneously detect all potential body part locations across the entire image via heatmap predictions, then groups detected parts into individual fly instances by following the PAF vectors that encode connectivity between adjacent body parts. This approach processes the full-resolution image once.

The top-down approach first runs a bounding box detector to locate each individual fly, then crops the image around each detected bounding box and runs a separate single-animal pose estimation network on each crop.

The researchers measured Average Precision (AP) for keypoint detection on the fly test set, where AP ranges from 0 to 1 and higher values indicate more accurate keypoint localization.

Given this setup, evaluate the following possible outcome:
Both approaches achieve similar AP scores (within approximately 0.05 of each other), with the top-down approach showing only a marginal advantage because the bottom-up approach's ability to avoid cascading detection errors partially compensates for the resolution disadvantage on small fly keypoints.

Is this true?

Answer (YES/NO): NO